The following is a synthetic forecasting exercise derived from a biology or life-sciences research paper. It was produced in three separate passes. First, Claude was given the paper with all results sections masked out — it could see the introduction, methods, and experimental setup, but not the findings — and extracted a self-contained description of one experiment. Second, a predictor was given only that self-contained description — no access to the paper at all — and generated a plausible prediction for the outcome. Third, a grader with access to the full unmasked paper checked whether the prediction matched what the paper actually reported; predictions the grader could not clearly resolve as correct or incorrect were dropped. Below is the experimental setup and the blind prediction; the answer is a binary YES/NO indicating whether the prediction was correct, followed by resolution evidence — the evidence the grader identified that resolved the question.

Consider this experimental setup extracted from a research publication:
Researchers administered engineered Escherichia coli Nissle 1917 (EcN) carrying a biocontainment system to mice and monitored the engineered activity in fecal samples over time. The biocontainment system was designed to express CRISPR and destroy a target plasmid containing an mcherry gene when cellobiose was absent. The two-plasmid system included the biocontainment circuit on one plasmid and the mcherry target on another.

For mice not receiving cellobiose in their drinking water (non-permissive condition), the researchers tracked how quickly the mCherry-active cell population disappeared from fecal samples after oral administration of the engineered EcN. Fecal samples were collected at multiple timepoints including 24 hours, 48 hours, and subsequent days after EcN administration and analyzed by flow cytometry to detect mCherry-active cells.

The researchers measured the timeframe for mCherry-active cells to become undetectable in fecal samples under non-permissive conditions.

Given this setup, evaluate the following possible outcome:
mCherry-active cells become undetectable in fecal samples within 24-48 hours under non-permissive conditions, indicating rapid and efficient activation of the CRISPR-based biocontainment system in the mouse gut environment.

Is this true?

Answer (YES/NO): YES